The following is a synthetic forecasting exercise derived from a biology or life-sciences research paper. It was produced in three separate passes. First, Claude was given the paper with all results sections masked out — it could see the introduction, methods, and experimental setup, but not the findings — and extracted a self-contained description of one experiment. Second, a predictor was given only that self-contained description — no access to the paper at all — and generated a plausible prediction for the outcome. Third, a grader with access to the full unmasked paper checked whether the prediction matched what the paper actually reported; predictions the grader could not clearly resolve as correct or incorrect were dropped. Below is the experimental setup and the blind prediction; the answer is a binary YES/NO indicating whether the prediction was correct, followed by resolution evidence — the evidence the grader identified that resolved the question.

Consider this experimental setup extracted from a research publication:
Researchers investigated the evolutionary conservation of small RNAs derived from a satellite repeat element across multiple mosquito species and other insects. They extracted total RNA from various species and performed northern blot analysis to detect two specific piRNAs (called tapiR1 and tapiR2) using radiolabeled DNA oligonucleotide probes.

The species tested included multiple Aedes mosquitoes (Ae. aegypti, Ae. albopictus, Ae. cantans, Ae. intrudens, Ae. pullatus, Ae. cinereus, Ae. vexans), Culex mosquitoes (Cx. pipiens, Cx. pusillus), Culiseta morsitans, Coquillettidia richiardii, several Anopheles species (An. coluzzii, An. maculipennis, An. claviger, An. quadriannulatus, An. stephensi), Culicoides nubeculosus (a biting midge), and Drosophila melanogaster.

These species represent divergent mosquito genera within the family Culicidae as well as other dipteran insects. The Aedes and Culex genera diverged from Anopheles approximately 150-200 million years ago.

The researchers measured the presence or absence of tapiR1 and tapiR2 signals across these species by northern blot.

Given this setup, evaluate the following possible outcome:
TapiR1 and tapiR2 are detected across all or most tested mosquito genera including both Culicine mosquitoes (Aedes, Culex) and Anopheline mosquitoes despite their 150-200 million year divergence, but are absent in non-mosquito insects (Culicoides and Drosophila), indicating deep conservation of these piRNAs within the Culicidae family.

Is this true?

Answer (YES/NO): NO